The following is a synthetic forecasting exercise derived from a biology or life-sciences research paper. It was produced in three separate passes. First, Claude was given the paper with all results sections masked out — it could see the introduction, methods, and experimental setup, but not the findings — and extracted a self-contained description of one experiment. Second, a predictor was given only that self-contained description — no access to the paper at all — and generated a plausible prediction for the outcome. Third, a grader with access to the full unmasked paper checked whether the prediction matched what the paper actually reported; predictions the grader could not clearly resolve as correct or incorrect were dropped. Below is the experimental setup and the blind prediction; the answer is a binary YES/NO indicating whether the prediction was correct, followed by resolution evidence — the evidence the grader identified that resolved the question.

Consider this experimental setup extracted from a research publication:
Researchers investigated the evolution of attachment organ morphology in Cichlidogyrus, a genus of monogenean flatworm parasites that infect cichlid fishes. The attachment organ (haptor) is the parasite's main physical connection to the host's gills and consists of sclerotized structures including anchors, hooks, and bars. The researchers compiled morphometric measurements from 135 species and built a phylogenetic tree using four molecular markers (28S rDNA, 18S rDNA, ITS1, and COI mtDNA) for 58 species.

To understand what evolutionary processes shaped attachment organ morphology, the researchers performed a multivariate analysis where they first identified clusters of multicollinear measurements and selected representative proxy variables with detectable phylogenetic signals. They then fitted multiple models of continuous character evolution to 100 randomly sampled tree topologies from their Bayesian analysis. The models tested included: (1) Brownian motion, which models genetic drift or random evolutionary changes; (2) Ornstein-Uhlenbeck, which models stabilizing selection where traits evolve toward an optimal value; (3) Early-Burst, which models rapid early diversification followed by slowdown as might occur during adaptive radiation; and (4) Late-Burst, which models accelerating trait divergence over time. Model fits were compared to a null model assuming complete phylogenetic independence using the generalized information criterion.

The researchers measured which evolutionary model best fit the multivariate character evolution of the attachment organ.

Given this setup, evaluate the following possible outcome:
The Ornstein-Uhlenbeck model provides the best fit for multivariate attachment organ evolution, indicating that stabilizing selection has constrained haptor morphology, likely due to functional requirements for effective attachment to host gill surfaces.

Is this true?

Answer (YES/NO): NO